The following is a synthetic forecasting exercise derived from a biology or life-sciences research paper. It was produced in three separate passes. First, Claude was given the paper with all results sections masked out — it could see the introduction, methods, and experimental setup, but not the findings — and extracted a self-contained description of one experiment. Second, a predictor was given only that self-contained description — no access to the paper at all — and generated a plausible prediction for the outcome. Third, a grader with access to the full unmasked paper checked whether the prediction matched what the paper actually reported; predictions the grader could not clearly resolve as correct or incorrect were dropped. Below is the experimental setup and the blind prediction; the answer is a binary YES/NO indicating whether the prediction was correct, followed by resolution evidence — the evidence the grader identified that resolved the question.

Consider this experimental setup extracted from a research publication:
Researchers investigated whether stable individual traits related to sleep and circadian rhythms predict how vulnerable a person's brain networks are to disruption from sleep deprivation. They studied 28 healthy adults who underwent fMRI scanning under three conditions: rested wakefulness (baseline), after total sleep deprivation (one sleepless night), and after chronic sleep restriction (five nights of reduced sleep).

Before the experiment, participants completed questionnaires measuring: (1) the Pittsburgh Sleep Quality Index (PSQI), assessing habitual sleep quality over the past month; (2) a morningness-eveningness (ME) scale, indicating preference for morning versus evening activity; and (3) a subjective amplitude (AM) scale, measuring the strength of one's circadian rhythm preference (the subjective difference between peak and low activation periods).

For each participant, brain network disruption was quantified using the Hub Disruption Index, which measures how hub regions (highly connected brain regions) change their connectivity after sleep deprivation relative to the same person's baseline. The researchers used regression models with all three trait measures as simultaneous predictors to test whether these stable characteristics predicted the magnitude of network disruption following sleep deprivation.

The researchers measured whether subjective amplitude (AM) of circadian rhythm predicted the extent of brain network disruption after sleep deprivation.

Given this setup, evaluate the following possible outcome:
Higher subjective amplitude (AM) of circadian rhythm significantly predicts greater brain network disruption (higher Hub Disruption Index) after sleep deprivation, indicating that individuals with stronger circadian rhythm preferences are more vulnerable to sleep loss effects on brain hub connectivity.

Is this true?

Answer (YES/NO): NO